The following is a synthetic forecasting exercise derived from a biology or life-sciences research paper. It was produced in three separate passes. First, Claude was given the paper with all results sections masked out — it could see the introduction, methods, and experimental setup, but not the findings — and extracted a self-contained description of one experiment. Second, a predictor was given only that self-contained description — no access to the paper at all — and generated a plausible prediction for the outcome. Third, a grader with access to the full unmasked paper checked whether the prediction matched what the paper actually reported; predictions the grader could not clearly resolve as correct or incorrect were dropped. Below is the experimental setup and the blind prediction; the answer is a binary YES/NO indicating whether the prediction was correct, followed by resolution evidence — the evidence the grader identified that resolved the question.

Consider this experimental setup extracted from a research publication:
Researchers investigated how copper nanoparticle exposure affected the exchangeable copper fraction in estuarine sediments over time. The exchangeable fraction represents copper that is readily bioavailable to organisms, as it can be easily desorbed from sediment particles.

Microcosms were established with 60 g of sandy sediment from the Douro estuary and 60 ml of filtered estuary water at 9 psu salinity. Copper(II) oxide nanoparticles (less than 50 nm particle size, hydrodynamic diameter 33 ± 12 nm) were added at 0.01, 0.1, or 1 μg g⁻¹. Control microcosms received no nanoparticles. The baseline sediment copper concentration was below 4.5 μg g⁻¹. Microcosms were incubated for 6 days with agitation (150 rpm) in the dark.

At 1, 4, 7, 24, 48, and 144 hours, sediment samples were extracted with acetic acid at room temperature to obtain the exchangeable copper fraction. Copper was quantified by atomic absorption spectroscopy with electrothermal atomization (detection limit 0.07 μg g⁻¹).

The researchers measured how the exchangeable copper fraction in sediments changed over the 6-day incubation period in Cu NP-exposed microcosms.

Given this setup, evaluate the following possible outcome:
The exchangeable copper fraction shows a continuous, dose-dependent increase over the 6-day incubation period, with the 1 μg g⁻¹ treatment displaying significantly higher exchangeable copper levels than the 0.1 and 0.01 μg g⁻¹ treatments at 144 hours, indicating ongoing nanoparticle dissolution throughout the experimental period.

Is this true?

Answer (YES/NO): NO